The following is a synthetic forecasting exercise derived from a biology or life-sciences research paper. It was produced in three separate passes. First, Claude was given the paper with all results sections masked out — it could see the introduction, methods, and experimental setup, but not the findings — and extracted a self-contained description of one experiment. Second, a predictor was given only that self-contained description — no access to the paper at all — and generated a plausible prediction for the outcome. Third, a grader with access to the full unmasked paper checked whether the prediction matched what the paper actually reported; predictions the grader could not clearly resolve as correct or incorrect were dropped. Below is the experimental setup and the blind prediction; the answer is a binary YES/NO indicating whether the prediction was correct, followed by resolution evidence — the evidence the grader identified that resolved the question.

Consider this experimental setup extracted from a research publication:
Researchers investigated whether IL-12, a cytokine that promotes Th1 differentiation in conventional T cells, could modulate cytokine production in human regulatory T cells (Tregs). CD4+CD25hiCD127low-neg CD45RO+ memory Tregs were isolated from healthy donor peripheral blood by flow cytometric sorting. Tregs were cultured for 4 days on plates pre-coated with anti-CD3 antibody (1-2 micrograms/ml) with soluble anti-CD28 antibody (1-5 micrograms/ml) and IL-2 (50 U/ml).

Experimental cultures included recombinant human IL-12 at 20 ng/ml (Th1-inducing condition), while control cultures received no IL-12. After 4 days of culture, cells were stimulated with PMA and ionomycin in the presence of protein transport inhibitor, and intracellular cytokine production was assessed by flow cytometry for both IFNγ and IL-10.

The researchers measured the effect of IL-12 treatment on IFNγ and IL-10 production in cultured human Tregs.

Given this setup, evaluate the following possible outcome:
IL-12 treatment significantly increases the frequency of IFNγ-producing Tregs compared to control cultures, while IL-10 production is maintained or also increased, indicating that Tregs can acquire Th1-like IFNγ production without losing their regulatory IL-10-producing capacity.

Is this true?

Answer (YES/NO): YES